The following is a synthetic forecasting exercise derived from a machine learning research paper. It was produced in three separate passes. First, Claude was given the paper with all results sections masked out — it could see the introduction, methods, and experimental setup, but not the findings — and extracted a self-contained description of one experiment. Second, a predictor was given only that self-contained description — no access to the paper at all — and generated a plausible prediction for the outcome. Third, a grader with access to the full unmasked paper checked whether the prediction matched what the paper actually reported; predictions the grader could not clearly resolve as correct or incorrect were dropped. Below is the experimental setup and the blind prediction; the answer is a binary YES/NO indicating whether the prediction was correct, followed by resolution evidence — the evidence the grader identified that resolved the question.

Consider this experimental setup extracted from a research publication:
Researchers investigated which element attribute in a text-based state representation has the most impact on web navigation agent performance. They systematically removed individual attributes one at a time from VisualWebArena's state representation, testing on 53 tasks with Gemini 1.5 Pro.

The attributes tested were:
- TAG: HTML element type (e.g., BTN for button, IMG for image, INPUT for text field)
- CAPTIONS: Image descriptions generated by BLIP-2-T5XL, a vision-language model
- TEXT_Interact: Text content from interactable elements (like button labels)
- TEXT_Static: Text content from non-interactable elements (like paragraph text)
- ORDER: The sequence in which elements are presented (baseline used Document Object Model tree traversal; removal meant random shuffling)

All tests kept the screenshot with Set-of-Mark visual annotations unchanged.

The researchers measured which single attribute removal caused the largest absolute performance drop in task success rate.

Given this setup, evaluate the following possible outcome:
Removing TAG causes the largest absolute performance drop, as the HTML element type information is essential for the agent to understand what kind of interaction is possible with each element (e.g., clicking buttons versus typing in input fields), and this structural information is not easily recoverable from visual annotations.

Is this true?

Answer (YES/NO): NO